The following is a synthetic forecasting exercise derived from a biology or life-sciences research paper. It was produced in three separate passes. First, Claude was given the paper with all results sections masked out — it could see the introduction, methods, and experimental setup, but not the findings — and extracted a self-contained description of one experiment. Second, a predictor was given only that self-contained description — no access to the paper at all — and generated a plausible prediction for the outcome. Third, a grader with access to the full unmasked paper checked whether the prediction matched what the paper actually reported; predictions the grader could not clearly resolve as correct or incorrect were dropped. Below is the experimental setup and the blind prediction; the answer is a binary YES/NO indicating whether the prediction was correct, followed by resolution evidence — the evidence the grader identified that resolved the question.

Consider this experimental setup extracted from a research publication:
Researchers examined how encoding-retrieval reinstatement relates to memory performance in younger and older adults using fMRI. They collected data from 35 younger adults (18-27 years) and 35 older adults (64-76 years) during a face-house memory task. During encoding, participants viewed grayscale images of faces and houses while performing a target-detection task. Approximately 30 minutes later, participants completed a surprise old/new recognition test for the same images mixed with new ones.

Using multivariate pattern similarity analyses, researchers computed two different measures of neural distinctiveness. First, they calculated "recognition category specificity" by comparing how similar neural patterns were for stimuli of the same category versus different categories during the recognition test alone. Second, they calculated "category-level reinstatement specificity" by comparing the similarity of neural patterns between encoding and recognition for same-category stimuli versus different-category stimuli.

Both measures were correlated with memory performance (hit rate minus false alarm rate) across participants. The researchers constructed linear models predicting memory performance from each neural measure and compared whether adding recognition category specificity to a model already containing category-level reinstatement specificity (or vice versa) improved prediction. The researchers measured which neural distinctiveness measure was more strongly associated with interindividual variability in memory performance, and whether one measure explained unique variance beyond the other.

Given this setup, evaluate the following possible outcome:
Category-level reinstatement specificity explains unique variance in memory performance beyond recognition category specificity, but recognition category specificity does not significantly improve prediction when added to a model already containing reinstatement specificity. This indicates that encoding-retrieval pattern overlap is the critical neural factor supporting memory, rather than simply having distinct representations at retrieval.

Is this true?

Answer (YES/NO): YES